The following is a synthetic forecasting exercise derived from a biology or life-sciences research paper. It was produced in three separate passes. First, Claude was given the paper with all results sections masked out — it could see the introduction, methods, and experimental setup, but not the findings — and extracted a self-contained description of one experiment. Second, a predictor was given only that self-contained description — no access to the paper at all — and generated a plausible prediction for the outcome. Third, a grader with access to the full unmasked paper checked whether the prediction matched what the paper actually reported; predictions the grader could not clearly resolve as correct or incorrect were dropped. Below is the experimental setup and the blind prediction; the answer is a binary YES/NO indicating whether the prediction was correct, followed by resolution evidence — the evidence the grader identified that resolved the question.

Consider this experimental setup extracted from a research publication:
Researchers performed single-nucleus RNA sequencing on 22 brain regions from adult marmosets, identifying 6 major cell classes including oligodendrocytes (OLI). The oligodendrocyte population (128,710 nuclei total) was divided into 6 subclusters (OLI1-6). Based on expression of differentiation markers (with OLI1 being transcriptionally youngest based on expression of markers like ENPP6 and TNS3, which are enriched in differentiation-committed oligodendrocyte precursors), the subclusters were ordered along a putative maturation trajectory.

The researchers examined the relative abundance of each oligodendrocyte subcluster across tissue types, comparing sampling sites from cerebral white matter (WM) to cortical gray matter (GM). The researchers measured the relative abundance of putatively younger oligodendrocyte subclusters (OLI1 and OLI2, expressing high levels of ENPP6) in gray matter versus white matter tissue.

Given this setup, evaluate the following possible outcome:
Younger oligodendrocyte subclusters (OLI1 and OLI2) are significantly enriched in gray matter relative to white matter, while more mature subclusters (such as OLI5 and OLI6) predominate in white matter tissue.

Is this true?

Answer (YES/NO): NO